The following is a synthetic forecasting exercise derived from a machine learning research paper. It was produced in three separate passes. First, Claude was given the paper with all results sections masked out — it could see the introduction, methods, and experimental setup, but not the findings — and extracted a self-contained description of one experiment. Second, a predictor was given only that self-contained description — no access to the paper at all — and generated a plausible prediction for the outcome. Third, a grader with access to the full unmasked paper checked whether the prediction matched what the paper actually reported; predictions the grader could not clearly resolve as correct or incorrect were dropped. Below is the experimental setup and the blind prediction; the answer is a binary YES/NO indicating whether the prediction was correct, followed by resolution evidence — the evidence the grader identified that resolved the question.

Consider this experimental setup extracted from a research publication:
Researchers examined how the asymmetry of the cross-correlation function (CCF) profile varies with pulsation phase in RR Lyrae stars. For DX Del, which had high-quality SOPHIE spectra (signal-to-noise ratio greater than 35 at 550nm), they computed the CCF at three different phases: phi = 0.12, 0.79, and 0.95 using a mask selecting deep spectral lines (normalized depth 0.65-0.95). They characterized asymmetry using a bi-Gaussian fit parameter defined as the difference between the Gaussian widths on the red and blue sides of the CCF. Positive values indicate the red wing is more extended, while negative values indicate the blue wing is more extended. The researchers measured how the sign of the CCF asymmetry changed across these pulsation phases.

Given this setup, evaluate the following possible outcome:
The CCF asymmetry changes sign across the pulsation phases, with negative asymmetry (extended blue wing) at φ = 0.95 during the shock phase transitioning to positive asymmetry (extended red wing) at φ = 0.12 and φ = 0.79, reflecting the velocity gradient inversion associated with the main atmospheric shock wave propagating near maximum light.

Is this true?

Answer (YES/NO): NO